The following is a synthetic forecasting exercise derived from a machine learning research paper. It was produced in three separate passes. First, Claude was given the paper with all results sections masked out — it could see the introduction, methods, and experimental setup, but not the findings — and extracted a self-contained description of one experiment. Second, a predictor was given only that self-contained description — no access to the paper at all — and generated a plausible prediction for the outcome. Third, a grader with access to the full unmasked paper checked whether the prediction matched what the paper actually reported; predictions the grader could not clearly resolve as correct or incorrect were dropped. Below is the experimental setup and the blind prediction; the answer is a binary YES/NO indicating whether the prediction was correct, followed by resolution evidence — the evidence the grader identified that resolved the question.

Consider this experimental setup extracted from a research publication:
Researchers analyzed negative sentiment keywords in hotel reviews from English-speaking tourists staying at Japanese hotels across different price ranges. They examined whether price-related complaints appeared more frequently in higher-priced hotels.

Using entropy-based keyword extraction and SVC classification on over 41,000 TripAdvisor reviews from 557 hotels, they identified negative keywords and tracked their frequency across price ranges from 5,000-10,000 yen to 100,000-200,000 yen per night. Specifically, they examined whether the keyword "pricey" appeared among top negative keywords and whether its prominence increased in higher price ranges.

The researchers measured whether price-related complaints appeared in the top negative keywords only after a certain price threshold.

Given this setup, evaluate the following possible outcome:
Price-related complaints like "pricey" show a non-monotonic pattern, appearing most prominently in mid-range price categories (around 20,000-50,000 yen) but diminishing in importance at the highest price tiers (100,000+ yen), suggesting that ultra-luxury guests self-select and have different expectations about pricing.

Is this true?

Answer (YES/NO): NO